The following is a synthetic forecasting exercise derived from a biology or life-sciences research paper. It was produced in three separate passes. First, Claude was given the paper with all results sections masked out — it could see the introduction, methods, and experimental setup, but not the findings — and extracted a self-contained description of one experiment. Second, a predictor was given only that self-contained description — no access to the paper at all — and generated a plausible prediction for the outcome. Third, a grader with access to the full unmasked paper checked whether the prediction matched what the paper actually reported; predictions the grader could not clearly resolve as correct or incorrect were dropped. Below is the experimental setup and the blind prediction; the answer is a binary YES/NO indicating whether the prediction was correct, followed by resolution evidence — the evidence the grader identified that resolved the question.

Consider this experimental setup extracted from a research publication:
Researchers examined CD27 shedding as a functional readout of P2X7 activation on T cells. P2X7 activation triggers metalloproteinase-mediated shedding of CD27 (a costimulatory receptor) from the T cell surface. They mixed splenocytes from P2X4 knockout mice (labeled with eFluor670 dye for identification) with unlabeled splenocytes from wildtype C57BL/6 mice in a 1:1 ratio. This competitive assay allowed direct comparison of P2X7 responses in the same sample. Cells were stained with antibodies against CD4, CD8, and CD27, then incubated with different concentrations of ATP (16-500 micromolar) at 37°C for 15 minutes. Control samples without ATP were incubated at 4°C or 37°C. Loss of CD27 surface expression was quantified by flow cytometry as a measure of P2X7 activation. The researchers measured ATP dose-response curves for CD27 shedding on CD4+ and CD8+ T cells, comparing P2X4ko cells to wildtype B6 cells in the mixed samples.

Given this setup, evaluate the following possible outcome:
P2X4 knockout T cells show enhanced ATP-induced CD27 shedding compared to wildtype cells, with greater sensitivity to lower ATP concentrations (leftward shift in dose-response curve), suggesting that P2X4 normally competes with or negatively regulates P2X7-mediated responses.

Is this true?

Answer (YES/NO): NO